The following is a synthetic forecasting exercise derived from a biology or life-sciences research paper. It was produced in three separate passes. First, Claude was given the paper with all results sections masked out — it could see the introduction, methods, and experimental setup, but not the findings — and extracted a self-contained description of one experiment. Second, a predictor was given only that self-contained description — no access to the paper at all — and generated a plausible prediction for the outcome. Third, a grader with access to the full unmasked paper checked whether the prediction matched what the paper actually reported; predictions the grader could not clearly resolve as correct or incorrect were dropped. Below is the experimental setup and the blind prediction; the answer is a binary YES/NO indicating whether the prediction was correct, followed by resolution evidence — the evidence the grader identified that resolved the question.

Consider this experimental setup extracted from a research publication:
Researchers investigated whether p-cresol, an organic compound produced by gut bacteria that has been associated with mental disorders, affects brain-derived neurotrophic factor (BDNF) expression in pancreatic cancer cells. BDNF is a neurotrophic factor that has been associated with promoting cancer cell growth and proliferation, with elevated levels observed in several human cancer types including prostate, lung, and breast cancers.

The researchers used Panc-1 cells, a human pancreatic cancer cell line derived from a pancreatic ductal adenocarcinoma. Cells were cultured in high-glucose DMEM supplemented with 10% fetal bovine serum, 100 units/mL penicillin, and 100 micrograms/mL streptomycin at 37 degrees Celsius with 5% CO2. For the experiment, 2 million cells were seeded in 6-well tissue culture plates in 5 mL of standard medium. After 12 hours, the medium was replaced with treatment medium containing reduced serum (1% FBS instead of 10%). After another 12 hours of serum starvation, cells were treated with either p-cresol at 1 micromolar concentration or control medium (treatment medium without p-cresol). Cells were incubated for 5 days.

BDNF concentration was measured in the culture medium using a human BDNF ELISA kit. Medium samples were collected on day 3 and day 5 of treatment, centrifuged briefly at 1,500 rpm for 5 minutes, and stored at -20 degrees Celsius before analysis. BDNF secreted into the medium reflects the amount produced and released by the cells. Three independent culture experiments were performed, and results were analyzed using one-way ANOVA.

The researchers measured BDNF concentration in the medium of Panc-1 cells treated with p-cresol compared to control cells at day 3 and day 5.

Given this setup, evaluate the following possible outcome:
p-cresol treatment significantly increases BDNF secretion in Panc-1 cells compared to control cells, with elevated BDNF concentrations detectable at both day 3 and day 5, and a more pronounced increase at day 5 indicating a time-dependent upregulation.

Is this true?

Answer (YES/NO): NO